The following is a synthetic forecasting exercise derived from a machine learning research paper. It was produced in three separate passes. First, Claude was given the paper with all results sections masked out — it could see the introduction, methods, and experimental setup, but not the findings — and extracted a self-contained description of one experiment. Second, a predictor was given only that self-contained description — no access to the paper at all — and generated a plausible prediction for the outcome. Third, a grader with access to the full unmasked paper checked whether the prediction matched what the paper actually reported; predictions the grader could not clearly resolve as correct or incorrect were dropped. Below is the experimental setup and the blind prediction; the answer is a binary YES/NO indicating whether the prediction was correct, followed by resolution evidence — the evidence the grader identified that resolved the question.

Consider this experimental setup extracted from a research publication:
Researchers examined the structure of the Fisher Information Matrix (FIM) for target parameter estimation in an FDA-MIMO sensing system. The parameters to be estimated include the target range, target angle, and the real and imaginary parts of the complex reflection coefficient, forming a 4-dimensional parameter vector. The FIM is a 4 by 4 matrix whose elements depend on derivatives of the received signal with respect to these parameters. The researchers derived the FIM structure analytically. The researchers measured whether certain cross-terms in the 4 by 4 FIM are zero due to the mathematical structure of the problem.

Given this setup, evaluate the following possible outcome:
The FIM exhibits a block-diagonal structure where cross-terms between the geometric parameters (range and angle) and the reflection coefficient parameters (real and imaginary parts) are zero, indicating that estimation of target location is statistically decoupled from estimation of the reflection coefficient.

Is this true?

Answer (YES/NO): NO